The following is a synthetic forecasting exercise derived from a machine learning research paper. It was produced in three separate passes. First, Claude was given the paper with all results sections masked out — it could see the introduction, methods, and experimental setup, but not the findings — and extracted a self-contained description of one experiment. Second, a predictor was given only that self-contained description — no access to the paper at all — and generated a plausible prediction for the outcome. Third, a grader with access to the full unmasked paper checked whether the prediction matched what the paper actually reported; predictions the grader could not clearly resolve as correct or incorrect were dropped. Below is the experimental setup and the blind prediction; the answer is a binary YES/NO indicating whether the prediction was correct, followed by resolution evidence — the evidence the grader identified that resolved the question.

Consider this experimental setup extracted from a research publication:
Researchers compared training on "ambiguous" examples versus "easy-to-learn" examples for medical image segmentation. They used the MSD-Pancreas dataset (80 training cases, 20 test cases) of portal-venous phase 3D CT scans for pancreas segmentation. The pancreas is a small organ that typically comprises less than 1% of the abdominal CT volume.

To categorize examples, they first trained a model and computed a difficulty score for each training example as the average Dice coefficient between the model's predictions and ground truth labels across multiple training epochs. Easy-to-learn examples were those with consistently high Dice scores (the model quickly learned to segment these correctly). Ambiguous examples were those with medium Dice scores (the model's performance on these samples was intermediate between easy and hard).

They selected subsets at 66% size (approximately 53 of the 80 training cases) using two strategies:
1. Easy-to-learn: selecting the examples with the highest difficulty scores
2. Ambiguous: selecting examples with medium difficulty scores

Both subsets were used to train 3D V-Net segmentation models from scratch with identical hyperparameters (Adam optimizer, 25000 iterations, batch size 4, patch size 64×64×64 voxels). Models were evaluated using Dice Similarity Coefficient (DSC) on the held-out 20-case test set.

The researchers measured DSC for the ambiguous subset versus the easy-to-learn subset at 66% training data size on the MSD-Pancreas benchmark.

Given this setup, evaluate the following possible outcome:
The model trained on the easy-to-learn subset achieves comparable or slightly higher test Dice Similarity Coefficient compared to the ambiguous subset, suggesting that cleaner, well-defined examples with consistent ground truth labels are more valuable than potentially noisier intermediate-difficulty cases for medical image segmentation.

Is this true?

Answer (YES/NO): NO